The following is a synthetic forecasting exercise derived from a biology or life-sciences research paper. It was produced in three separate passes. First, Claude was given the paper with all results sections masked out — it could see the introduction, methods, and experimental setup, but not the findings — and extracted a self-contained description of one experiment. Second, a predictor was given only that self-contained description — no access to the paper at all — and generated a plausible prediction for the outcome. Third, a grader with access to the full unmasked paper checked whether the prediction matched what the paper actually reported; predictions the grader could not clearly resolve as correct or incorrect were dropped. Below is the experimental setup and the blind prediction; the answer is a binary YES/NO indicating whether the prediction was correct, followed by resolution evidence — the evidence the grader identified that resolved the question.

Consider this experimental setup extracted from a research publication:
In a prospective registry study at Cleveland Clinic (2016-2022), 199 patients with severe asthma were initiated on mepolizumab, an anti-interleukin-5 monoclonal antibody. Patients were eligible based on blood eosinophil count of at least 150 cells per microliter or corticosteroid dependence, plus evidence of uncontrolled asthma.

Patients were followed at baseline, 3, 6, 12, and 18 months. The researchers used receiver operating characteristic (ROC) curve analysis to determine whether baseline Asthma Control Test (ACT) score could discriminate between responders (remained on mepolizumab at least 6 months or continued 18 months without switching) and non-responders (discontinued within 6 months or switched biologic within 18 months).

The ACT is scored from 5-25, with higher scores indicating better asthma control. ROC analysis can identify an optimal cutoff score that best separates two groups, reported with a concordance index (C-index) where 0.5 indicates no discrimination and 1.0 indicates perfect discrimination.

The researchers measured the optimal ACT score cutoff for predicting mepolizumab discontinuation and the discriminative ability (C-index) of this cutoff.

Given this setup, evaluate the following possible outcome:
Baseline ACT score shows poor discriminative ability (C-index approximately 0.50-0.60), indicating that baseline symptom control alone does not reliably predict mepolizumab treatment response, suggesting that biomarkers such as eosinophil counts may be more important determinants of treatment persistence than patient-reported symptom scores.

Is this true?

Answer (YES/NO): NO